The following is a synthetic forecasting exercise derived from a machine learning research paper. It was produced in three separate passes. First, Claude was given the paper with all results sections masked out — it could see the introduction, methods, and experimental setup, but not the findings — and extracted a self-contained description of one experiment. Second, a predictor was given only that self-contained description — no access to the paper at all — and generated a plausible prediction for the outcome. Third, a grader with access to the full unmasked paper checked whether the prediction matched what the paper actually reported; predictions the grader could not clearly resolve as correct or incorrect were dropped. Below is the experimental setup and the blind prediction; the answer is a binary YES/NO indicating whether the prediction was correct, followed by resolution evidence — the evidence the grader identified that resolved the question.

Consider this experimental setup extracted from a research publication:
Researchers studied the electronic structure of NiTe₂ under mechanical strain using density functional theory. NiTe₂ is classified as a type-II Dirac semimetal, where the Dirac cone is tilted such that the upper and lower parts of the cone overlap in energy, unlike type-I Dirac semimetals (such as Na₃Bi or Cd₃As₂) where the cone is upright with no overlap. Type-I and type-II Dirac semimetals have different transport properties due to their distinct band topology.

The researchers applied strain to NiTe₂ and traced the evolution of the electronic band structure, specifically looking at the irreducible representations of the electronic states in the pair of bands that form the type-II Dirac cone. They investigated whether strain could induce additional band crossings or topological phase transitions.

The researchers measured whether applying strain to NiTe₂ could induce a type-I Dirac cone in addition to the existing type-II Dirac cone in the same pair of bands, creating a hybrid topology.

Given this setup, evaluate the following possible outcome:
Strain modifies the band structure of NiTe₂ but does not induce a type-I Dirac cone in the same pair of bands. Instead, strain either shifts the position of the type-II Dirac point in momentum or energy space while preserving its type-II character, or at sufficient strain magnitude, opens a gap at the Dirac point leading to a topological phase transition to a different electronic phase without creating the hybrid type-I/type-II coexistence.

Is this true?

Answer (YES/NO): NO